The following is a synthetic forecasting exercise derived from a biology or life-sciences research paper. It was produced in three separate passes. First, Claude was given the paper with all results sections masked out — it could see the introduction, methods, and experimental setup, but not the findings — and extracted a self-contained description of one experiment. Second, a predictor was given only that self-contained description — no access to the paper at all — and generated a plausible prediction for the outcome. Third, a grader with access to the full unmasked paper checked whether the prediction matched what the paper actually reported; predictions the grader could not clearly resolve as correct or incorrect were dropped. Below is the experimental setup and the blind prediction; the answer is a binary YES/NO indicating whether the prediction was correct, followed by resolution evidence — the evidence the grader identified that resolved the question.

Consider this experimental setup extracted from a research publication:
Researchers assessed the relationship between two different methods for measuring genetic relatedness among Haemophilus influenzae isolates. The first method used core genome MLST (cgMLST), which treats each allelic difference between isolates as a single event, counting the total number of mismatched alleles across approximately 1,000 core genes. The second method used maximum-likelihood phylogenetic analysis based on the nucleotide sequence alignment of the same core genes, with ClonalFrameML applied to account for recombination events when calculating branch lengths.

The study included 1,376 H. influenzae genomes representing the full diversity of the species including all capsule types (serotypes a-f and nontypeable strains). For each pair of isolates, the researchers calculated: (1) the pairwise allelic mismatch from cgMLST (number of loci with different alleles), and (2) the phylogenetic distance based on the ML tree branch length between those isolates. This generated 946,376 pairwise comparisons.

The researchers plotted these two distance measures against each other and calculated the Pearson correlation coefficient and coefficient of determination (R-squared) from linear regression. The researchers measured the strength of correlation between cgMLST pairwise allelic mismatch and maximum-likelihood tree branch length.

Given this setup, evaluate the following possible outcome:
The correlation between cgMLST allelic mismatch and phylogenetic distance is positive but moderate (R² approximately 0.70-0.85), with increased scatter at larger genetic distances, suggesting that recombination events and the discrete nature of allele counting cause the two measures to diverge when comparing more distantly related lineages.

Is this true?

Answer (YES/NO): NO